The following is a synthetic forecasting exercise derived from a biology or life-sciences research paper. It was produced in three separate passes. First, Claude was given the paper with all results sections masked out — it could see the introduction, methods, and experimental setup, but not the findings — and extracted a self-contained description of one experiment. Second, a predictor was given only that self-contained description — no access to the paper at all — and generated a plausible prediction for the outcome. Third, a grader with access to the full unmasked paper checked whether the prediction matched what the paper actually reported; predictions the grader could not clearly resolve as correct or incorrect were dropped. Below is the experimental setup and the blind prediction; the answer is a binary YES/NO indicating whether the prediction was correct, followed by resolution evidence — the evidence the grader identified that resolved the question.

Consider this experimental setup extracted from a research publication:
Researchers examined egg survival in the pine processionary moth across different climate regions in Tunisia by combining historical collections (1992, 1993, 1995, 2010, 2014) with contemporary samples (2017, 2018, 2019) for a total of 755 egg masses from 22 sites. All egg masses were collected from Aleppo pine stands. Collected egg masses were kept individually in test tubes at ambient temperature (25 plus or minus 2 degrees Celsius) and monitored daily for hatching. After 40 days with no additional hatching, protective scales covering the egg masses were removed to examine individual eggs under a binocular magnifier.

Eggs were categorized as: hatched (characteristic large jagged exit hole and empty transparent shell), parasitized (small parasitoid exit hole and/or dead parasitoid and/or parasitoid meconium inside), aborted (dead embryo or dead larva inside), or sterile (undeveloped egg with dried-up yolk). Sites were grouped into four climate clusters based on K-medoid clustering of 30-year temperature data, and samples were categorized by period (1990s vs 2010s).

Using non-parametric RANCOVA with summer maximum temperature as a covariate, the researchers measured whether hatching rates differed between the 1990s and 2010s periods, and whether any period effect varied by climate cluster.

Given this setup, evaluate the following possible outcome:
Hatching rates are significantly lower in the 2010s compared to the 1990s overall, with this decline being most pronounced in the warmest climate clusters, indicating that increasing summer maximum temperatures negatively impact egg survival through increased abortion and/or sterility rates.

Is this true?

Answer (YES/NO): NO